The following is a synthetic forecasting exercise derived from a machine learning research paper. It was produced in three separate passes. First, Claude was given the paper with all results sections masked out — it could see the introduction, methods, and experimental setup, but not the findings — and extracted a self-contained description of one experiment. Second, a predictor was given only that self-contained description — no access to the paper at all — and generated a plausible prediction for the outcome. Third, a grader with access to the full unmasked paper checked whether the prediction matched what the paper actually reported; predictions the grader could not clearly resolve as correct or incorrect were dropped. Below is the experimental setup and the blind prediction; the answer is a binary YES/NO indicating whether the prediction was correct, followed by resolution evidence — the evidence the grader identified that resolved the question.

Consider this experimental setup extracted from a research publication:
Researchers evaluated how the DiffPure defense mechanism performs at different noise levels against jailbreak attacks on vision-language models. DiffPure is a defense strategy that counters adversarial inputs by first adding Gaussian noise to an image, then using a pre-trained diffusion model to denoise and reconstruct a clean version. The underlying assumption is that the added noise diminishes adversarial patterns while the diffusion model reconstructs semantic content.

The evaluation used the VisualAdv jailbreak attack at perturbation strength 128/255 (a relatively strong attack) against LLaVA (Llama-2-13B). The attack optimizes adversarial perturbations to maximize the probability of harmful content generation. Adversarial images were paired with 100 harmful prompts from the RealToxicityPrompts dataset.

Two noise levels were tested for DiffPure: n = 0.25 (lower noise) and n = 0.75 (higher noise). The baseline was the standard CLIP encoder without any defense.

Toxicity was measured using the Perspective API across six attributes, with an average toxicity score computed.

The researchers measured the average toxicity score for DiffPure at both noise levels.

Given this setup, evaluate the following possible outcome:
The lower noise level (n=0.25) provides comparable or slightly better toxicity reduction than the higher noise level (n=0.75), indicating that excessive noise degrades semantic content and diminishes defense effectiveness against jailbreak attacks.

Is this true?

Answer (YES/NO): NO